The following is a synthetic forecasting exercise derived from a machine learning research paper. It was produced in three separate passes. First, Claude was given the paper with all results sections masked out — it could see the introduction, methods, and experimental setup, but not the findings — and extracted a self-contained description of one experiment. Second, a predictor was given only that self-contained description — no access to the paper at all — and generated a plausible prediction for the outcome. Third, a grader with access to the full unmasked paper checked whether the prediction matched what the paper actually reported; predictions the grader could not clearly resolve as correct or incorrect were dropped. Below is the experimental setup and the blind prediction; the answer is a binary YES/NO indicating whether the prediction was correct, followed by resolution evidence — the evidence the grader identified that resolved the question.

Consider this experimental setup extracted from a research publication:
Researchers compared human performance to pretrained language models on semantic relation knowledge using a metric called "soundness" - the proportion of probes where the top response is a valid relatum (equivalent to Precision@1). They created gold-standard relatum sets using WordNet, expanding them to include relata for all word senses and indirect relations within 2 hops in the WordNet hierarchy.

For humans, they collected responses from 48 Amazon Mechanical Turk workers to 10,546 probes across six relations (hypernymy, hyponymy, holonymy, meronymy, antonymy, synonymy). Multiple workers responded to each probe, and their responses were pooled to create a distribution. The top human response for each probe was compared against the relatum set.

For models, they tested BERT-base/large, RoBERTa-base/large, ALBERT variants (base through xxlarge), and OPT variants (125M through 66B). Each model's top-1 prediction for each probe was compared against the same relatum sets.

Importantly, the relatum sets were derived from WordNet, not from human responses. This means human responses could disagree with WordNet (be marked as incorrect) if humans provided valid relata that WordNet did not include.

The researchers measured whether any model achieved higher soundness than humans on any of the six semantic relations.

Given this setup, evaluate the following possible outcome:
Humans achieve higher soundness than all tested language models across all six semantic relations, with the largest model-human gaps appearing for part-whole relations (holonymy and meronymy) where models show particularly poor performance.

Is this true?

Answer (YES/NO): NO